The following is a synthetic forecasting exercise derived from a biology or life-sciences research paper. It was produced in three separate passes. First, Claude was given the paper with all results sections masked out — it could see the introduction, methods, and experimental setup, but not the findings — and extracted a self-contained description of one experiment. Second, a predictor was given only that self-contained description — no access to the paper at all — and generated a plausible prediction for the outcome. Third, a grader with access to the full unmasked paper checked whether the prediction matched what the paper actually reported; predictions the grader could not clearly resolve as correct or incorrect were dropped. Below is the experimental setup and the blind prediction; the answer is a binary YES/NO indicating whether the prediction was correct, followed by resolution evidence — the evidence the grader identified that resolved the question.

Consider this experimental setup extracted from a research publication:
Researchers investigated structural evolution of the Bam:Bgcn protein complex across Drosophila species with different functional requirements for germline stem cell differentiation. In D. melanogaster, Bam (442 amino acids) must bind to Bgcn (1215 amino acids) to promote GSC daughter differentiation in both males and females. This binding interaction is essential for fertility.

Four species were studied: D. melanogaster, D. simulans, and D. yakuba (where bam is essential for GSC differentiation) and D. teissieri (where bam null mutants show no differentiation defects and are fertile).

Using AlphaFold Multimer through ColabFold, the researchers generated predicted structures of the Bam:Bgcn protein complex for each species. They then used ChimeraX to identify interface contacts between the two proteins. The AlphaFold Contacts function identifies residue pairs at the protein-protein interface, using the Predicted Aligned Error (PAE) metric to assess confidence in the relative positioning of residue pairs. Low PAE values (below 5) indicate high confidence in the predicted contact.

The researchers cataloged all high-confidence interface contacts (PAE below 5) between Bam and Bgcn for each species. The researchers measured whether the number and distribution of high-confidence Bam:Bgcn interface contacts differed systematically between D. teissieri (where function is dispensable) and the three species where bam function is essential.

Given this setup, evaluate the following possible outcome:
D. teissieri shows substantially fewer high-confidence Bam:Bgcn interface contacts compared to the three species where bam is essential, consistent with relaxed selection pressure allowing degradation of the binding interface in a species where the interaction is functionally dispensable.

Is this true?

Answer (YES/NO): NO